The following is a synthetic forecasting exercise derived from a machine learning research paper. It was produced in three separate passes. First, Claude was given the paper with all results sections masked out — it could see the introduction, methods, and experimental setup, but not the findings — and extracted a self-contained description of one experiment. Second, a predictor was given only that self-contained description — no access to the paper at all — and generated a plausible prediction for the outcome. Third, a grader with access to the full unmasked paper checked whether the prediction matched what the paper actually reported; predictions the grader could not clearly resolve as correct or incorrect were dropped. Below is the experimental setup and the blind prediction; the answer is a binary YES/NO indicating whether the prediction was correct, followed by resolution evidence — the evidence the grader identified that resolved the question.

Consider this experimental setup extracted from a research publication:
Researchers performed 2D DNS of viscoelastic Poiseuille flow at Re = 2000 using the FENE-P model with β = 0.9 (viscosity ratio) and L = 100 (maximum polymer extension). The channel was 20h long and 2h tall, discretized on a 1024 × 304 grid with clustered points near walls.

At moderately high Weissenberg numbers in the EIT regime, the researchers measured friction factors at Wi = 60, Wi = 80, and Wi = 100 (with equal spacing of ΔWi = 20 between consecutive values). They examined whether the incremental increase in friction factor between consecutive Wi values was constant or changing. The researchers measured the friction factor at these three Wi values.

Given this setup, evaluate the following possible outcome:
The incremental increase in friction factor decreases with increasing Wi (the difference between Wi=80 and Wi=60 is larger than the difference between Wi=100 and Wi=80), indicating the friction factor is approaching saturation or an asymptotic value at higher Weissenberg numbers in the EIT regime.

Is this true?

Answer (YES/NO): YES